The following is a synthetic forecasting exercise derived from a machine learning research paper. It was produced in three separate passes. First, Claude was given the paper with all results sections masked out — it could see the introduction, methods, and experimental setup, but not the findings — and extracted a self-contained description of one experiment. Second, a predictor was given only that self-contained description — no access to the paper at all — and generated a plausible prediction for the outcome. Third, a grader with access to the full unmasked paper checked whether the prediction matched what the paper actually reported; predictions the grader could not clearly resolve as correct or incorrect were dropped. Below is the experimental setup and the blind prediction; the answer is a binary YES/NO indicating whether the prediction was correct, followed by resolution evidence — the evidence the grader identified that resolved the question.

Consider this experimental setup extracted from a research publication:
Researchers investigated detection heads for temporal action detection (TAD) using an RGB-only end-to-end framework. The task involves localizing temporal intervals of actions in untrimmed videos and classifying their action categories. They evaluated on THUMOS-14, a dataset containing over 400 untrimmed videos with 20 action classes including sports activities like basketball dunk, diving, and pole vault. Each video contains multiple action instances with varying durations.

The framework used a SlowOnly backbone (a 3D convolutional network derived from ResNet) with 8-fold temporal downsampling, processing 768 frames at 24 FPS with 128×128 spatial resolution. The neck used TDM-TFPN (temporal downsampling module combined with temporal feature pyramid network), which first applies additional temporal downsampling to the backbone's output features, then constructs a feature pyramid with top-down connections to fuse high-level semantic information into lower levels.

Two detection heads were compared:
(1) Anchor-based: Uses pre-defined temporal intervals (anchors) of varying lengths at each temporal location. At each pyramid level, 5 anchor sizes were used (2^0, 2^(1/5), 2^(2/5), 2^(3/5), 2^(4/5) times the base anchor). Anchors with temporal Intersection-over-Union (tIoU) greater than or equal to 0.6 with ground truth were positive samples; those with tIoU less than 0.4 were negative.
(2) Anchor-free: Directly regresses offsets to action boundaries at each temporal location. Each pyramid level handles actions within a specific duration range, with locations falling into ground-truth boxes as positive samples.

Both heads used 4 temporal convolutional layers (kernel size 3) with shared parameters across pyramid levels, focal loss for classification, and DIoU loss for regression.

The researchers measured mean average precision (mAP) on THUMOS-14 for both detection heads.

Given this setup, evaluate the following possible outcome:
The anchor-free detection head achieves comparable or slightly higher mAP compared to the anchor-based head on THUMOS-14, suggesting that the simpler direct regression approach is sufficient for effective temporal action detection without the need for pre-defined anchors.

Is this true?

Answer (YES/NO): YES